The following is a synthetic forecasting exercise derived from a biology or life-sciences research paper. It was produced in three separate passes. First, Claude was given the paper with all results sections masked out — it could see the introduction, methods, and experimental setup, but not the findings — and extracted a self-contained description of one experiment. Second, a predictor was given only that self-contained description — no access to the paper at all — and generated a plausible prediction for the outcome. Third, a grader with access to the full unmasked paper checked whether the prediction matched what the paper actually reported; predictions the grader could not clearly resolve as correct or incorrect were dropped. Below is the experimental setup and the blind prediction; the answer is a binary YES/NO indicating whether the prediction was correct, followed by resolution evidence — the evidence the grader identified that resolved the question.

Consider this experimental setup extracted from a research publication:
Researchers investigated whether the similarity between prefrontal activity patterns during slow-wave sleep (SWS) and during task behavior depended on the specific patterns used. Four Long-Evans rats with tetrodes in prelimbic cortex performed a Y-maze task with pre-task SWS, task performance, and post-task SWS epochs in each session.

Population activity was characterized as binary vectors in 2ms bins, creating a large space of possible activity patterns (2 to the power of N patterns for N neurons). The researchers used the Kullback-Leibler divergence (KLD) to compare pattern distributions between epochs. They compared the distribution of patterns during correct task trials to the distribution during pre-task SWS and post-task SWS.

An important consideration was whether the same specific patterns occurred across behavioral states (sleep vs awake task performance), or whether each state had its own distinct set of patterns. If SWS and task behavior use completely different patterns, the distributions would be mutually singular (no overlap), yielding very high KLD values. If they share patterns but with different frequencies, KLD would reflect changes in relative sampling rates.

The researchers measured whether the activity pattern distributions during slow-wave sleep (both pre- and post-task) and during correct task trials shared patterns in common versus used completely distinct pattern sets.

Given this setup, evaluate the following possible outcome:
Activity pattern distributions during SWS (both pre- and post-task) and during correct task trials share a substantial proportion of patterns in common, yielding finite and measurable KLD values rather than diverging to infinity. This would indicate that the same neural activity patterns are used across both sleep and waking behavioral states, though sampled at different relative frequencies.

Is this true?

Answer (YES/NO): YES